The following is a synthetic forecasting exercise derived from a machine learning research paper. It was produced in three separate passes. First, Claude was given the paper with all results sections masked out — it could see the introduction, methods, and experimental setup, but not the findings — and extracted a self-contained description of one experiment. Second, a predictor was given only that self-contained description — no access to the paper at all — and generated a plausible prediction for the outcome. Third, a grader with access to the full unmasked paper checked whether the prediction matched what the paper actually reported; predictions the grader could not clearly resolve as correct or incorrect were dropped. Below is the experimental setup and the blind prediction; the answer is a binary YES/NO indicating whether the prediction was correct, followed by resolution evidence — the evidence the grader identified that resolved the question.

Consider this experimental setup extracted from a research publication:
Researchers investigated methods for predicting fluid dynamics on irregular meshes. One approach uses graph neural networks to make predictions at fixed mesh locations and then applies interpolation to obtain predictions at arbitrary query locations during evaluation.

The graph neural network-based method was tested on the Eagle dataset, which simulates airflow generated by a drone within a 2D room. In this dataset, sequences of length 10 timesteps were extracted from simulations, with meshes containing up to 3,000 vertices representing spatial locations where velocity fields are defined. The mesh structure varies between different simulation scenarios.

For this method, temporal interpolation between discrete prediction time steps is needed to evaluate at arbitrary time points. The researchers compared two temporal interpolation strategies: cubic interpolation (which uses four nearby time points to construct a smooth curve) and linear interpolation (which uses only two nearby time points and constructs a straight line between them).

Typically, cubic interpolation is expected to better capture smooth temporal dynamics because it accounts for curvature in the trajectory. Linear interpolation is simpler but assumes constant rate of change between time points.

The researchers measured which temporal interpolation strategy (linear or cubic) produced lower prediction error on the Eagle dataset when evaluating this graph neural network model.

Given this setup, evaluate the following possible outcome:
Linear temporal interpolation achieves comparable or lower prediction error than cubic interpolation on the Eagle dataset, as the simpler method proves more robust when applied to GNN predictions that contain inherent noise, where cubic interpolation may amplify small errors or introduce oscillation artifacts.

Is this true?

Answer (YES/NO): YES